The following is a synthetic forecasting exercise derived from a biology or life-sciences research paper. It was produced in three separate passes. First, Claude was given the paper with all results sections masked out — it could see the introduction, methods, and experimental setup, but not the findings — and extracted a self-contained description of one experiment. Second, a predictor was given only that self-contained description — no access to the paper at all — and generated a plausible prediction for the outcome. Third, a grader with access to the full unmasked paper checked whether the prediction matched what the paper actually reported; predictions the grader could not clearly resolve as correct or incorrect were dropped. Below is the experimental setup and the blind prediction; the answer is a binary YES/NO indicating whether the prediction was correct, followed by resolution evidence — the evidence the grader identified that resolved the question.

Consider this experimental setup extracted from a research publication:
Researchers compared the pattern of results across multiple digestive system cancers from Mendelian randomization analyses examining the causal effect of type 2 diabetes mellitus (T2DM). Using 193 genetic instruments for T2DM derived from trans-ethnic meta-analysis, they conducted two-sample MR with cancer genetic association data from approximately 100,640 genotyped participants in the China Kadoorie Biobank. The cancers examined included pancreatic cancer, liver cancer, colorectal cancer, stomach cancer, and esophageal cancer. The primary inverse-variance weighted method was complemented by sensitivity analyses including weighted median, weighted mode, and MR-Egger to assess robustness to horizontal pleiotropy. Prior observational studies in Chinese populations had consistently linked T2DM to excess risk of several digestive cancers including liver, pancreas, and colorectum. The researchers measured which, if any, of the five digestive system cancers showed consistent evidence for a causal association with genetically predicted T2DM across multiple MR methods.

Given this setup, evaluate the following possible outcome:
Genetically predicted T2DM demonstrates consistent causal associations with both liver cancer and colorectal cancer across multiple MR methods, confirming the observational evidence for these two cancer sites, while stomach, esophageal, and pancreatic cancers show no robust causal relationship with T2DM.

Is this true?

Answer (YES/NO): NO